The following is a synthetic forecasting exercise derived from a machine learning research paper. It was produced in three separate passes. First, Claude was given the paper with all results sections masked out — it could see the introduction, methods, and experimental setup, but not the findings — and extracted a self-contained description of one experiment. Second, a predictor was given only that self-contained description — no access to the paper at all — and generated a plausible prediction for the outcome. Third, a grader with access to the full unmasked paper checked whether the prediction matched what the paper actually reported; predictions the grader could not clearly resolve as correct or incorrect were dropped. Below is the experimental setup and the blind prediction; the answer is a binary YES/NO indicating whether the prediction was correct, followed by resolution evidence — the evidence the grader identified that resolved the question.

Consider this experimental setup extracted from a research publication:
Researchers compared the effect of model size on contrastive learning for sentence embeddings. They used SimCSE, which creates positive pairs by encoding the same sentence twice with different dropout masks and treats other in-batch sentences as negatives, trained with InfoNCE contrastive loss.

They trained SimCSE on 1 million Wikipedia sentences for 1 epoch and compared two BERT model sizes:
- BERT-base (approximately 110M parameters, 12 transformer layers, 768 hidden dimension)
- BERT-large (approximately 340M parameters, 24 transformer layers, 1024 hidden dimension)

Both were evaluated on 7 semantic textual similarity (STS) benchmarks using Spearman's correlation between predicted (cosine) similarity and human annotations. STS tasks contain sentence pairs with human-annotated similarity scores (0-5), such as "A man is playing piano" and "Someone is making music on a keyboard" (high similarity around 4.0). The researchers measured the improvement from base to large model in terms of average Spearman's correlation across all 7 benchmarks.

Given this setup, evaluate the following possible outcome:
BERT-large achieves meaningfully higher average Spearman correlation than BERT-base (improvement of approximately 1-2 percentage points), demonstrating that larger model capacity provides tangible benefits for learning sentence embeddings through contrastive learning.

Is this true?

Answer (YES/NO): YES